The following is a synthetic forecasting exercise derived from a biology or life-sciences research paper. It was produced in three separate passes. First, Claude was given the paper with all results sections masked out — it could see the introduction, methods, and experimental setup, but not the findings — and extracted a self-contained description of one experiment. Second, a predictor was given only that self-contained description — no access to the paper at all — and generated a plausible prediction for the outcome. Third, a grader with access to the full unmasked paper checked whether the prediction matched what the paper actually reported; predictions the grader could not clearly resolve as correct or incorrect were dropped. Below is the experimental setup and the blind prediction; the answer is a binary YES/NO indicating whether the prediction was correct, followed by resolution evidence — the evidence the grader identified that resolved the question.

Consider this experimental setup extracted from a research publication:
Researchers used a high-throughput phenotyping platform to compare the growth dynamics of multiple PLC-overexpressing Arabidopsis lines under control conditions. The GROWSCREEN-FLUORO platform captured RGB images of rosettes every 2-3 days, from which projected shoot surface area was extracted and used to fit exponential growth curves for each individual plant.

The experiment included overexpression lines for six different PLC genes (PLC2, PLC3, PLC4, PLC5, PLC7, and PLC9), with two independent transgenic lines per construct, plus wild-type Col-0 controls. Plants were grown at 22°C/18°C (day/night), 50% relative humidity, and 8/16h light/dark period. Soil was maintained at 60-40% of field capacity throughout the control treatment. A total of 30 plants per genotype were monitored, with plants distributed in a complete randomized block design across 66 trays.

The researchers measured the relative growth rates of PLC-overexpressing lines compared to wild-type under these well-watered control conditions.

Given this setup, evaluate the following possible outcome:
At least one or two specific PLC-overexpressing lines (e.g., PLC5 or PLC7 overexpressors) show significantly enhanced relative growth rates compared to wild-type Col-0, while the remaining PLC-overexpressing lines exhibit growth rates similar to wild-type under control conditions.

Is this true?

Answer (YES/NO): NO